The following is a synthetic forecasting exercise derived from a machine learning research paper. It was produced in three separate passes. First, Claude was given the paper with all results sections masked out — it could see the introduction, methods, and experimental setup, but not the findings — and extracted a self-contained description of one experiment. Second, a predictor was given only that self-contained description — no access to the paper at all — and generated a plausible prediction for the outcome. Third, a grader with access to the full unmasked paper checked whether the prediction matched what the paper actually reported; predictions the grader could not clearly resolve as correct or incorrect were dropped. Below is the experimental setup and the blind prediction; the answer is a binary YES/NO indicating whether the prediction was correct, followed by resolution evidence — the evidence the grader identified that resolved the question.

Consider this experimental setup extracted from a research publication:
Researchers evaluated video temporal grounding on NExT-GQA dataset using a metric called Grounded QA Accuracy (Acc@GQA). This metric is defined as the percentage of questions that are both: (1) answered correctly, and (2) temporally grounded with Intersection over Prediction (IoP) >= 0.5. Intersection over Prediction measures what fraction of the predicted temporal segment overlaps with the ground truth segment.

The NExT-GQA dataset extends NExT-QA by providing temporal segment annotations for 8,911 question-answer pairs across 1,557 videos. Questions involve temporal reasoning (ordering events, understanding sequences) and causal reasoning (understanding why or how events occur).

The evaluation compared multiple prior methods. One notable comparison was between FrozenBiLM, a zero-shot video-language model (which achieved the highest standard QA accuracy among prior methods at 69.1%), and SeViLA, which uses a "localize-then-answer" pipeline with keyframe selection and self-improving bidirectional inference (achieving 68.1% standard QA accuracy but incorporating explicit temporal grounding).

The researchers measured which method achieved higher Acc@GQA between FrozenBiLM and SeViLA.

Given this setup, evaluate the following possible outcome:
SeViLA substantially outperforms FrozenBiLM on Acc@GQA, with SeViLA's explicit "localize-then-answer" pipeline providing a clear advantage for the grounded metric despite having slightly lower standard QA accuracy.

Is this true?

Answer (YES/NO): NO